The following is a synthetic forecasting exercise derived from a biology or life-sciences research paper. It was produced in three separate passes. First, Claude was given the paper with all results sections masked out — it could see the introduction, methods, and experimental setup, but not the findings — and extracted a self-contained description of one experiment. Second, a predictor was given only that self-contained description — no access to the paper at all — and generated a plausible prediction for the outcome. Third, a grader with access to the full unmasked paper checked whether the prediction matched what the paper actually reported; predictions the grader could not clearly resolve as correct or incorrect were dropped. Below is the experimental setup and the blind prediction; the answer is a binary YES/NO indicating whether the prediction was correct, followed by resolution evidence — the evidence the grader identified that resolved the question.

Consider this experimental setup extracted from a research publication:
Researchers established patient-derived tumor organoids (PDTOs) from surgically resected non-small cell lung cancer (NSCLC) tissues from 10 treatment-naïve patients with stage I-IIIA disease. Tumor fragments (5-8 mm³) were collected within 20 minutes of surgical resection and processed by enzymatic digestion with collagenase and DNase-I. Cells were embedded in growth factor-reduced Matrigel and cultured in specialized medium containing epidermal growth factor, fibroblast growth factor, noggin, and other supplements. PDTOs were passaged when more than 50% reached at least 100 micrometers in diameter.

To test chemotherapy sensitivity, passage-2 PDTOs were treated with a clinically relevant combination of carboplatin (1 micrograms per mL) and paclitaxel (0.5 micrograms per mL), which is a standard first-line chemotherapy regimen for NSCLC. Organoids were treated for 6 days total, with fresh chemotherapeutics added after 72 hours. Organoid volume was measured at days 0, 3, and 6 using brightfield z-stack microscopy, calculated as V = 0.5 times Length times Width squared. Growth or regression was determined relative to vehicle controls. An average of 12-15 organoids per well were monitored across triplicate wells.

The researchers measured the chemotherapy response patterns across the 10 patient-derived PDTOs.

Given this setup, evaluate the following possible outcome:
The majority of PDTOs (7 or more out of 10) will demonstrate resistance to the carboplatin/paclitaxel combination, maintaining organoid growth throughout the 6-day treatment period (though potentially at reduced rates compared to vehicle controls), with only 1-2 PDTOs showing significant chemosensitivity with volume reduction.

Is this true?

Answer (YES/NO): NO